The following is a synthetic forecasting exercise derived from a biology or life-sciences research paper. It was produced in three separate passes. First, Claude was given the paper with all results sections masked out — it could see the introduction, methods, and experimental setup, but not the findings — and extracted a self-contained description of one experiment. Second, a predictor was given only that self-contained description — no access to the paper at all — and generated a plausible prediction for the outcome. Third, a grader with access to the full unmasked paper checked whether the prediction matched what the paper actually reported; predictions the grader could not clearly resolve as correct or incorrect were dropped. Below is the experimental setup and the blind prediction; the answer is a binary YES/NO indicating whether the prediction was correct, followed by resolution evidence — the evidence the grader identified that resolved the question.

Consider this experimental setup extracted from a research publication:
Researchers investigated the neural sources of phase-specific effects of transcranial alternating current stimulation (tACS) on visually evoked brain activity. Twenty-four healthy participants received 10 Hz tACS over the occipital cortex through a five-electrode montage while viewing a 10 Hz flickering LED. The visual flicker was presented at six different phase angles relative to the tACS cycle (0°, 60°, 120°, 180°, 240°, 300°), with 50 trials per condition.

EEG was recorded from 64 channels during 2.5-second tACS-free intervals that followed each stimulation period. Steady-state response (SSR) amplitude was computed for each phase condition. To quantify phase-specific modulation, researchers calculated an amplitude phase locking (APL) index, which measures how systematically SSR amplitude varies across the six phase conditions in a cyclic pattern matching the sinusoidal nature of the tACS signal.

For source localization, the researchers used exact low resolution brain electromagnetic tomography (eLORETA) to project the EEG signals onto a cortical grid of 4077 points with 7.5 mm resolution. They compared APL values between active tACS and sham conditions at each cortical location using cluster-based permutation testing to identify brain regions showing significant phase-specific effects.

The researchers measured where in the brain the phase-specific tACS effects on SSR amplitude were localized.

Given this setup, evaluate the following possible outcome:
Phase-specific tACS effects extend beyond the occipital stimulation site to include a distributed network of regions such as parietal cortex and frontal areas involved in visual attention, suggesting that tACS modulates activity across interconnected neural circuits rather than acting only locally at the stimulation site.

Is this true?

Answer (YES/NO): NO